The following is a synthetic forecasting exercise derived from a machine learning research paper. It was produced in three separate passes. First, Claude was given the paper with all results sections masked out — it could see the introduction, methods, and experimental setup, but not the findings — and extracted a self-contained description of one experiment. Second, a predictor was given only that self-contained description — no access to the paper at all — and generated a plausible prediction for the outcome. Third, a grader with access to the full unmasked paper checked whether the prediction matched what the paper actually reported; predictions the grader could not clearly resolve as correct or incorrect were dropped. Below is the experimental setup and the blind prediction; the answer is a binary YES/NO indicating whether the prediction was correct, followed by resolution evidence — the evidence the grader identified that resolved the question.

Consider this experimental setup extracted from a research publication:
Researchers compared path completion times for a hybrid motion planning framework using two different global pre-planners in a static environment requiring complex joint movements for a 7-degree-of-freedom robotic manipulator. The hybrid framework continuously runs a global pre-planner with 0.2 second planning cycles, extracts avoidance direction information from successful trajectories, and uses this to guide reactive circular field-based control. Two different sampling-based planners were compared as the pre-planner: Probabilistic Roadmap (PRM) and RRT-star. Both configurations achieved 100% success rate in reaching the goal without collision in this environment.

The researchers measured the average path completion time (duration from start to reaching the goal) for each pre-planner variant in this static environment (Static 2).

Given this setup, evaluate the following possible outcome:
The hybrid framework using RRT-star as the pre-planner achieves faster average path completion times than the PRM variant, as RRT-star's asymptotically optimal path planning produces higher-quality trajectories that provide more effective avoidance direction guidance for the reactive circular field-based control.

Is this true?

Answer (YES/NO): YES